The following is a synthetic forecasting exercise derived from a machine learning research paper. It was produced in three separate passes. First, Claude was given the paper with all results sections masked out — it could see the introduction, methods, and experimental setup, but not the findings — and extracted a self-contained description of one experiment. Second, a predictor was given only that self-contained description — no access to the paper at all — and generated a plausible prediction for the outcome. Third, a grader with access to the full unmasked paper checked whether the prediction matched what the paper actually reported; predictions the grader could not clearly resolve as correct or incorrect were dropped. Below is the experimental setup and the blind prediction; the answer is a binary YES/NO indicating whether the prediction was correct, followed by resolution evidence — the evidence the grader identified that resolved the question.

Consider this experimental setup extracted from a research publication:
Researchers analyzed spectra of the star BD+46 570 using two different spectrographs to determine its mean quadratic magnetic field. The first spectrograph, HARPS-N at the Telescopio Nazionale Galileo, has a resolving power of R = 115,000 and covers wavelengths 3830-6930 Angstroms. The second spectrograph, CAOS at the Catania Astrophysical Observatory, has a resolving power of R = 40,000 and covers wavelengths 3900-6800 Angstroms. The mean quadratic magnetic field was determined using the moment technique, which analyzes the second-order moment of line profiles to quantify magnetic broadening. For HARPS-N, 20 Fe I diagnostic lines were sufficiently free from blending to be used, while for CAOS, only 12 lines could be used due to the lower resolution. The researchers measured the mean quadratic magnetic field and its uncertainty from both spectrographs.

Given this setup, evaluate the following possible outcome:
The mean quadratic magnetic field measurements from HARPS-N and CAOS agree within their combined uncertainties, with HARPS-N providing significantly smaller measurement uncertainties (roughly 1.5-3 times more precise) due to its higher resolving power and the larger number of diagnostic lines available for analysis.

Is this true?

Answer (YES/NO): NO